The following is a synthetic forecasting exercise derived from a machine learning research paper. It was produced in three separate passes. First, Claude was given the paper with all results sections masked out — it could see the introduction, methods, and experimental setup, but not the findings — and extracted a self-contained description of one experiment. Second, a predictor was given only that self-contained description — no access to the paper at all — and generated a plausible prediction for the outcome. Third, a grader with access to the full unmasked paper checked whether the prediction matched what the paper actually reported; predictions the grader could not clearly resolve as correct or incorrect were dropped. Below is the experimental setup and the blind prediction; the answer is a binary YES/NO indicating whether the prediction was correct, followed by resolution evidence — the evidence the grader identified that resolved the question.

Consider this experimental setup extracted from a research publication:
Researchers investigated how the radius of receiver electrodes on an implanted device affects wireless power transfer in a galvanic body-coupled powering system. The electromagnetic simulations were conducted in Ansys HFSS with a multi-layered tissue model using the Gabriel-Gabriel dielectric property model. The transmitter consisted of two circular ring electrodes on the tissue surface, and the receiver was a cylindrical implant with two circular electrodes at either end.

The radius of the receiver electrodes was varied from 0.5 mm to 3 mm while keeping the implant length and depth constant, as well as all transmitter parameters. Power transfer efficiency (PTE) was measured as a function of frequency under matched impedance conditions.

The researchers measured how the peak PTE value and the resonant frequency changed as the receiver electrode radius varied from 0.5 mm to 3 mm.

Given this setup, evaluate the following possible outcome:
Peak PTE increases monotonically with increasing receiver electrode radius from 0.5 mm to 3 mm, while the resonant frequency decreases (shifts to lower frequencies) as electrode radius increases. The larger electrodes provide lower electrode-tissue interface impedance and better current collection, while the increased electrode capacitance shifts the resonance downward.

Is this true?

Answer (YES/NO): NO